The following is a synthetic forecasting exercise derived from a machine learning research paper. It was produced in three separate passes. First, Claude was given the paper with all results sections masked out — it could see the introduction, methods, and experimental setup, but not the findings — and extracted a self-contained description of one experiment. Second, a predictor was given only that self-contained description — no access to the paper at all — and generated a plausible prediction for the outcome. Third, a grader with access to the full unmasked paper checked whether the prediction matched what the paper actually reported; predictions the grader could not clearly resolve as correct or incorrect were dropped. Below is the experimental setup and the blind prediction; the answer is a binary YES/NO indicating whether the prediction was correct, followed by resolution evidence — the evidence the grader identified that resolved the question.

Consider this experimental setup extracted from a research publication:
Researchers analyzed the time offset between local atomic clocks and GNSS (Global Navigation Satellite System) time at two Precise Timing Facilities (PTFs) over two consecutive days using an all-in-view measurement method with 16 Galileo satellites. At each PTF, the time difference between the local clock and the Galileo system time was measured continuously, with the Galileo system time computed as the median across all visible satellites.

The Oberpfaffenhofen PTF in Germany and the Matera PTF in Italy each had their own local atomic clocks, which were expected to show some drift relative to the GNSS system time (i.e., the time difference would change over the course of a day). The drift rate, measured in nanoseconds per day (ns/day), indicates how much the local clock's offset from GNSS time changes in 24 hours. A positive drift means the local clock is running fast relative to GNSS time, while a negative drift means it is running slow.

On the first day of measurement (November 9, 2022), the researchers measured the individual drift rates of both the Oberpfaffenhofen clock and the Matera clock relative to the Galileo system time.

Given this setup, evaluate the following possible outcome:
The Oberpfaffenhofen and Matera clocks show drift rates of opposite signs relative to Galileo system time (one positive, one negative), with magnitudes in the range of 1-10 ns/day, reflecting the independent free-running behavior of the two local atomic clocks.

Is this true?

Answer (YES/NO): NO